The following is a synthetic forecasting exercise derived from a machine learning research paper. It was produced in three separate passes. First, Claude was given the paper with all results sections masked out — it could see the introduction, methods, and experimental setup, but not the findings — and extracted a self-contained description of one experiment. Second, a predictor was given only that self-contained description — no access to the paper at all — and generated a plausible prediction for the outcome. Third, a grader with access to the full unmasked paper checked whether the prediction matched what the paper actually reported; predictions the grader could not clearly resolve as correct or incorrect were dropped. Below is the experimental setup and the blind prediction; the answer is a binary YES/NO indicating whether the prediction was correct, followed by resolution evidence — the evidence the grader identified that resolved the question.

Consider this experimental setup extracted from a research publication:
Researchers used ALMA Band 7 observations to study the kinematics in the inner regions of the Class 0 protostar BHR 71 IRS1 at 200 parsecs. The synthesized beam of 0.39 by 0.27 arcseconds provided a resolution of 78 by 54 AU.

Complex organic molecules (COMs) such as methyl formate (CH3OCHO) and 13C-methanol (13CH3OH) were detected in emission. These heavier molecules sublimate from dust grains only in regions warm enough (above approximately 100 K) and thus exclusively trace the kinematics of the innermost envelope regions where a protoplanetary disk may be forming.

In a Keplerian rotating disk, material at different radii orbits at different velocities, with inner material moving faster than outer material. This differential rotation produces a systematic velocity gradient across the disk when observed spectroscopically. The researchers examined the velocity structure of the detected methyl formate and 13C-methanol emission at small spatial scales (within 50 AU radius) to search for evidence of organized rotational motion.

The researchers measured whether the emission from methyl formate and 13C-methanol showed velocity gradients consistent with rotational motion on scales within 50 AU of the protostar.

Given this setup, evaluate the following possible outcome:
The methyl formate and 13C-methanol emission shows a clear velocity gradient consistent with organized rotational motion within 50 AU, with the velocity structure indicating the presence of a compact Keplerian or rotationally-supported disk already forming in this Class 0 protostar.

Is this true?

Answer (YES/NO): YES